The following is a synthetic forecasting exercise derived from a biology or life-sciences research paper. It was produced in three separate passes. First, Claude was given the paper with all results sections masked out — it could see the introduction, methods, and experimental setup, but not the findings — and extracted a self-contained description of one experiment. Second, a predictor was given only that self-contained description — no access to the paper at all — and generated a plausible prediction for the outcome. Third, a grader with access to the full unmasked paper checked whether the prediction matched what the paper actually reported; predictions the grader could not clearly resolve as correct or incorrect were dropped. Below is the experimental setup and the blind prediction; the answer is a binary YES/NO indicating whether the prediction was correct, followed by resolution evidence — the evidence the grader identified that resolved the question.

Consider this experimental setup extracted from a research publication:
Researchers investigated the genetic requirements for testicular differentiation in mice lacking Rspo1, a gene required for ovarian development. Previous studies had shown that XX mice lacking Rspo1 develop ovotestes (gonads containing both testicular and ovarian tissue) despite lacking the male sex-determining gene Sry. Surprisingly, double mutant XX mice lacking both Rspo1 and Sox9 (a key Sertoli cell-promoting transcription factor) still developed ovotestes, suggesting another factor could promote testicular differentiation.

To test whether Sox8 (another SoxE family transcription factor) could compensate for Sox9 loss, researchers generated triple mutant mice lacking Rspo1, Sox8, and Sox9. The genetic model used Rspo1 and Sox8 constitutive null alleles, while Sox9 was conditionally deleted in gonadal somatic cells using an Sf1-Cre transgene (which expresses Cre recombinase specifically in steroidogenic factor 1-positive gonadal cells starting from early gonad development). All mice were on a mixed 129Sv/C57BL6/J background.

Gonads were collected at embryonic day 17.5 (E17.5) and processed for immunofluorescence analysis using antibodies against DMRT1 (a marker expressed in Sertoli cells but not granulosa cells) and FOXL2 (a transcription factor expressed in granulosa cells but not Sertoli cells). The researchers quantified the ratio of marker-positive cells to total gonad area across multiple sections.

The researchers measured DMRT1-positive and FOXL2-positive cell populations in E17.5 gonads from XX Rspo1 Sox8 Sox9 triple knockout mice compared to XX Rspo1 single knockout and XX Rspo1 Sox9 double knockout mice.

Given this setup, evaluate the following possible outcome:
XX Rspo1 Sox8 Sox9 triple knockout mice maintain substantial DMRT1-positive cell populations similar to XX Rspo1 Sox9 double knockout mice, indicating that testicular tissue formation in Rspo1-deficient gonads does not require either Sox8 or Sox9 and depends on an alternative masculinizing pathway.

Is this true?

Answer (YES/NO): NO